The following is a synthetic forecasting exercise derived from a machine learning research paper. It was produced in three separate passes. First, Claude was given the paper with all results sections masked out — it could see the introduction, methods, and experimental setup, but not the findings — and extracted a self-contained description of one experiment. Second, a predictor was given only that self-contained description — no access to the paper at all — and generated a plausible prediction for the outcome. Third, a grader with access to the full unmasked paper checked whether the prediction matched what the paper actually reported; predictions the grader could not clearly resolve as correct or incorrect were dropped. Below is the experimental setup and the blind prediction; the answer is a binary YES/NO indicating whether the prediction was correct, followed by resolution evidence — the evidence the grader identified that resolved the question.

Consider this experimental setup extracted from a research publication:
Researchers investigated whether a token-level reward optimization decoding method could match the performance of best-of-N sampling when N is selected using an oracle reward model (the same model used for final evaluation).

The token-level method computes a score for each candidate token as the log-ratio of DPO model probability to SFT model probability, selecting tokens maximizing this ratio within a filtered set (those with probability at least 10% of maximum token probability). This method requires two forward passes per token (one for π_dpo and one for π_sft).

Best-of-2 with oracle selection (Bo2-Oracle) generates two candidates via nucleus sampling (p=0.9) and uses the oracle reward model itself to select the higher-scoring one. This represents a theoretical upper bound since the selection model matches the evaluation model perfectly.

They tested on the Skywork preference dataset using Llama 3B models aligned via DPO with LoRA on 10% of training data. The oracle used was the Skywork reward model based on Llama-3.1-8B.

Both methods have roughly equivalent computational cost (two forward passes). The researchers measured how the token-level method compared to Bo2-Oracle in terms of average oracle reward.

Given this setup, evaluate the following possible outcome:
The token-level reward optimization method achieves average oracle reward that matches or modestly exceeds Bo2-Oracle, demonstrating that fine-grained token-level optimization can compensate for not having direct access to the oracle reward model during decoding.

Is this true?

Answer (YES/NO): YES